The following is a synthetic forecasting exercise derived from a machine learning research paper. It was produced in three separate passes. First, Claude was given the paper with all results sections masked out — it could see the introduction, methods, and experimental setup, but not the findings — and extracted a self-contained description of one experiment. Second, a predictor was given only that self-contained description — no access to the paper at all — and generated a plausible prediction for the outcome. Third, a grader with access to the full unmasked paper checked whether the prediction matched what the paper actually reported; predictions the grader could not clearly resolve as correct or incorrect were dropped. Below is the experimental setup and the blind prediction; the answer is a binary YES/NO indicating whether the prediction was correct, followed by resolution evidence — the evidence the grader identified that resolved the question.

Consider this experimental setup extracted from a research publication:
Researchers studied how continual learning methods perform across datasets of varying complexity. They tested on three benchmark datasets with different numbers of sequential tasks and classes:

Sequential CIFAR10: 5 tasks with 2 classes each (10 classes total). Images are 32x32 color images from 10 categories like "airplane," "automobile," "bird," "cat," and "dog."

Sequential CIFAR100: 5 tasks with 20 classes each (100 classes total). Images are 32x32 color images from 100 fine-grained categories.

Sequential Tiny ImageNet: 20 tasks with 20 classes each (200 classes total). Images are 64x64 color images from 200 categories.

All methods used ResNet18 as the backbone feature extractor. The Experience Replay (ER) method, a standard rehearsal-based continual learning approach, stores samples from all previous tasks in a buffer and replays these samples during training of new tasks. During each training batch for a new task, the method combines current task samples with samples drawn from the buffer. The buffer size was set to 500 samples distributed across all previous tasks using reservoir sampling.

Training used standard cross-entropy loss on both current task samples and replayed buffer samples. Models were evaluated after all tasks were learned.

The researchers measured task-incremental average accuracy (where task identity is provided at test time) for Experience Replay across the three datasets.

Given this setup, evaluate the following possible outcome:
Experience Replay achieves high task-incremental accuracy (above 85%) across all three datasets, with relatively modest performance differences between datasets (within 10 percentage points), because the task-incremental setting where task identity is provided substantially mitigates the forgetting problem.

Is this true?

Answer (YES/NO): NO